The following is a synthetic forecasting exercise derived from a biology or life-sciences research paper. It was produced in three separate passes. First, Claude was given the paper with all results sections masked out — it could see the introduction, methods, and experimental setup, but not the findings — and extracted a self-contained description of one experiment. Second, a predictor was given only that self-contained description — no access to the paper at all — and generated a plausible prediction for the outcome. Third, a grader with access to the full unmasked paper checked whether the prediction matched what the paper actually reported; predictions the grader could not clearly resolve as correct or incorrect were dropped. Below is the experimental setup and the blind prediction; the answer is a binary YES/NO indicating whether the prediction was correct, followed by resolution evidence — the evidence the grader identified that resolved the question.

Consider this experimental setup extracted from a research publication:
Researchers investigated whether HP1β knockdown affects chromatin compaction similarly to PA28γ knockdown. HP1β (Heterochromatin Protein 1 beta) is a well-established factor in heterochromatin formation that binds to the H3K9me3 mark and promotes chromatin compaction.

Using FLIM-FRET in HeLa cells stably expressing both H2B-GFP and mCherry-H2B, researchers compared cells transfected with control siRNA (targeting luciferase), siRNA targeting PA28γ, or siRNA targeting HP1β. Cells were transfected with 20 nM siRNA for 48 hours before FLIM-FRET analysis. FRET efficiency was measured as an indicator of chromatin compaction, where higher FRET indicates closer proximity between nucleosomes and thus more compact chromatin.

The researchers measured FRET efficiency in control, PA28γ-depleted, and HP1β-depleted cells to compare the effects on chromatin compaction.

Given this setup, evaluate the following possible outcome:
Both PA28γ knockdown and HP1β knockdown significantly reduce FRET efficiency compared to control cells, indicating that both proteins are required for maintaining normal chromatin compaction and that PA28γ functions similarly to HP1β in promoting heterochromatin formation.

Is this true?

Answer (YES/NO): YES